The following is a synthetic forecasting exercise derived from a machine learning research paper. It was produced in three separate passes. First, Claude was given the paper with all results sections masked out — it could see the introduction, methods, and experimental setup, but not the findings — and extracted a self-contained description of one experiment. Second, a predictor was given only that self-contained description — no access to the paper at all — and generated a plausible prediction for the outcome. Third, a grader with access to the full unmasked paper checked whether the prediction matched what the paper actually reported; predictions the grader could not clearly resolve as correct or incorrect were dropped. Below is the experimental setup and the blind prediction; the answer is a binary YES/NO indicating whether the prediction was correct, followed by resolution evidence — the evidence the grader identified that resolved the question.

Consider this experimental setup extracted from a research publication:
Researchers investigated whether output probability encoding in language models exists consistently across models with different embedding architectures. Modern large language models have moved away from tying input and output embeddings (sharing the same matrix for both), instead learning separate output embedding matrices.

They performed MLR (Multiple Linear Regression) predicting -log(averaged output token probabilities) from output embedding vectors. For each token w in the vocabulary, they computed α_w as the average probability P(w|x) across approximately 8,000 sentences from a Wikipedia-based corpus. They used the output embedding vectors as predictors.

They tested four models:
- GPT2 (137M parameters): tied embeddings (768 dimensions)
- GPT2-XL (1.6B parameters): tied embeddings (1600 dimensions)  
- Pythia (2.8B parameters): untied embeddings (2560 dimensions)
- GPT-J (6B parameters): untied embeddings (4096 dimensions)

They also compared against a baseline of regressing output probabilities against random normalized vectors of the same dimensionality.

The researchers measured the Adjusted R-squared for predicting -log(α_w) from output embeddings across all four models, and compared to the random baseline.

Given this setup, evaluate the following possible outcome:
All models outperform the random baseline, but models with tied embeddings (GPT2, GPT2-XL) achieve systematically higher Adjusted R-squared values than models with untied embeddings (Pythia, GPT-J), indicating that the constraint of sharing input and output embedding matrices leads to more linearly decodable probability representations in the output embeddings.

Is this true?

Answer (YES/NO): NO